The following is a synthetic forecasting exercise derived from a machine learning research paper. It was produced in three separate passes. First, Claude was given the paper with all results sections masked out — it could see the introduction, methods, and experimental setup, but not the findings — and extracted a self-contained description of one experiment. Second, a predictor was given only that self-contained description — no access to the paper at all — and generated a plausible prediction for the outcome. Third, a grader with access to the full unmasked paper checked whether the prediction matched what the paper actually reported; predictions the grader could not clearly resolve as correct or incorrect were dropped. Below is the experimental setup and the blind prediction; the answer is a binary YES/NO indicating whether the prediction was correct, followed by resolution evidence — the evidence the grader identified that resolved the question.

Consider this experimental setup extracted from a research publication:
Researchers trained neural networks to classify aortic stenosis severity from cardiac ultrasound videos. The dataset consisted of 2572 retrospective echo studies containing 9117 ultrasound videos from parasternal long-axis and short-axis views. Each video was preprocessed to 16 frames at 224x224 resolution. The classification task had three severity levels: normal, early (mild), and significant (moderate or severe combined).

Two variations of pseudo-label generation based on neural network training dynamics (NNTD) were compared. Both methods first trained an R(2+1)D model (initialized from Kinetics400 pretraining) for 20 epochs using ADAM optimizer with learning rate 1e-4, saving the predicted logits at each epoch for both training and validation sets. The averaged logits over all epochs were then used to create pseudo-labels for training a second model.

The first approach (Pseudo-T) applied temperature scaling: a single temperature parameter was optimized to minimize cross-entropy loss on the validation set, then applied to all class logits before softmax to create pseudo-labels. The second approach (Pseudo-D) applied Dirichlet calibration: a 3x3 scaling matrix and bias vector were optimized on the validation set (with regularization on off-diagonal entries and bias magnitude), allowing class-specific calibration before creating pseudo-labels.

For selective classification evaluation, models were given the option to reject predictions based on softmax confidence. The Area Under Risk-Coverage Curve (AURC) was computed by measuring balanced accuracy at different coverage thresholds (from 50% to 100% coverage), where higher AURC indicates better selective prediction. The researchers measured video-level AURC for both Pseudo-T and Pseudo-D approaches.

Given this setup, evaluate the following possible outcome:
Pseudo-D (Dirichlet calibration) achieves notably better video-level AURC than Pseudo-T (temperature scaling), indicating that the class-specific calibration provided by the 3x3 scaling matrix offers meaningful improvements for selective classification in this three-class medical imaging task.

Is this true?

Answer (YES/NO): NO